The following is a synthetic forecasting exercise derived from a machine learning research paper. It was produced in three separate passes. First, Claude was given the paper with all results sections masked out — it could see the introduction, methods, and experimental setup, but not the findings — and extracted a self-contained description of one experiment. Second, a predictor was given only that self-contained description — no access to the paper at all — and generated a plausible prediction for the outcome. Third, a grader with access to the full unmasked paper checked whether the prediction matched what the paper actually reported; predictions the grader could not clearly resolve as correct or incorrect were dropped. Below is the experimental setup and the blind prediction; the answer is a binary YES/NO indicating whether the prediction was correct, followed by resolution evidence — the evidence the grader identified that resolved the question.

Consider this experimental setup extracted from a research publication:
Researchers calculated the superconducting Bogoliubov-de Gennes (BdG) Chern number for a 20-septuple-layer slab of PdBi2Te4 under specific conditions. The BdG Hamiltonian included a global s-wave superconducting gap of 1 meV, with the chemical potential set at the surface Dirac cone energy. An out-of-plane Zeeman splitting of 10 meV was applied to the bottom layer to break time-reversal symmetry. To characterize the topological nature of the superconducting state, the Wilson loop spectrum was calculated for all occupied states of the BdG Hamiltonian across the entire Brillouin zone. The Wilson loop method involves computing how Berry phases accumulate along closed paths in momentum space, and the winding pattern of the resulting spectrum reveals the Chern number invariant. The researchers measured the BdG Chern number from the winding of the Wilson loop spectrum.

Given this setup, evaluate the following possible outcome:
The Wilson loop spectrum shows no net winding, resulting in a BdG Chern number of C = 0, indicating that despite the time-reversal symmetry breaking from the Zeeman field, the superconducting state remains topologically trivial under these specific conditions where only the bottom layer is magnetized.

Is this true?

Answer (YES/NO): NO